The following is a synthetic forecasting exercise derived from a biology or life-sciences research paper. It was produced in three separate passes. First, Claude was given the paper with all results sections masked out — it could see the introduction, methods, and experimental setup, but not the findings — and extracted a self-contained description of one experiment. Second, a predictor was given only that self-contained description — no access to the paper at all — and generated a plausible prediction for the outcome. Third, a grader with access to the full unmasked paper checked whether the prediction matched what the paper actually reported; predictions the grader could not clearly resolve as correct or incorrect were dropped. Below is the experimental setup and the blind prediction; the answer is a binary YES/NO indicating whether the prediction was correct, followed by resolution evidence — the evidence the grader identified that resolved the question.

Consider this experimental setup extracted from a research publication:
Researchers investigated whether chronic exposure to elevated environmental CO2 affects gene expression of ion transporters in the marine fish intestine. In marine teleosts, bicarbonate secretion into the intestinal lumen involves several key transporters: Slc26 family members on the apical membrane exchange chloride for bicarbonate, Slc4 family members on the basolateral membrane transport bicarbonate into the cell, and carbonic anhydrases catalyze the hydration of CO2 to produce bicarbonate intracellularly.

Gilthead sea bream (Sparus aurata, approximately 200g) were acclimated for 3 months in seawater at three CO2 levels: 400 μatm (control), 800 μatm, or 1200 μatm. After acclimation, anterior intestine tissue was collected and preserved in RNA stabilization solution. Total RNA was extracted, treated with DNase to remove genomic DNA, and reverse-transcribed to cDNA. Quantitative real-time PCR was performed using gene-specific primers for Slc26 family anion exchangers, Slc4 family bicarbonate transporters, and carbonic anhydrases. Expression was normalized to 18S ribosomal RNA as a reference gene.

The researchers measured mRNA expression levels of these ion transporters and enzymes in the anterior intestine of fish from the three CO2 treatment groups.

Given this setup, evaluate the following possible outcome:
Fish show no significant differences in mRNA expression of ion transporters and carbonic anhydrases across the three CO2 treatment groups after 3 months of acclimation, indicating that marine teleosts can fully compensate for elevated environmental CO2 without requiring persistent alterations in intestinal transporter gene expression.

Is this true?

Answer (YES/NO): NO